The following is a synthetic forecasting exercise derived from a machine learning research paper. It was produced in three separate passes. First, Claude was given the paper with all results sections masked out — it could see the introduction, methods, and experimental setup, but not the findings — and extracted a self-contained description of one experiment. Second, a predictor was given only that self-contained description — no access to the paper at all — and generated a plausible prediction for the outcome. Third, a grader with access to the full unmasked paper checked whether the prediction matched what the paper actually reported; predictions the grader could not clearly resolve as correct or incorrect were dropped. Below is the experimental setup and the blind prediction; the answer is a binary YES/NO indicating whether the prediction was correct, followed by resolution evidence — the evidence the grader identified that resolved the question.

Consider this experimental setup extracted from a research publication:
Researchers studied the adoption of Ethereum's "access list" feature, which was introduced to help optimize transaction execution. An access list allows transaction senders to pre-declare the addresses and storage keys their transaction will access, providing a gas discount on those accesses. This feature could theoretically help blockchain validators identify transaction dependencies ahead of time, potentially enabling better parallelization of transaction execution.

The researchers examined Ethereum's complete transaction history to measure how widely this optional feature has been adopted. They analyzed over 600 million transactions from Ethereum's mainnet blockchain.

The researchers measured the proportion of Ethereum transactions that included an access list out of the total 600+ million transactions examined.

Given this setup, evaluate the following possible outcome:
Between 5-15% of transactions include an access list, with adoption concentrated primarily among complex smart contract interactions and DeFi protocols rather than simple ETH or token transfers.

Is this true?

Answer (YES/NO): NO